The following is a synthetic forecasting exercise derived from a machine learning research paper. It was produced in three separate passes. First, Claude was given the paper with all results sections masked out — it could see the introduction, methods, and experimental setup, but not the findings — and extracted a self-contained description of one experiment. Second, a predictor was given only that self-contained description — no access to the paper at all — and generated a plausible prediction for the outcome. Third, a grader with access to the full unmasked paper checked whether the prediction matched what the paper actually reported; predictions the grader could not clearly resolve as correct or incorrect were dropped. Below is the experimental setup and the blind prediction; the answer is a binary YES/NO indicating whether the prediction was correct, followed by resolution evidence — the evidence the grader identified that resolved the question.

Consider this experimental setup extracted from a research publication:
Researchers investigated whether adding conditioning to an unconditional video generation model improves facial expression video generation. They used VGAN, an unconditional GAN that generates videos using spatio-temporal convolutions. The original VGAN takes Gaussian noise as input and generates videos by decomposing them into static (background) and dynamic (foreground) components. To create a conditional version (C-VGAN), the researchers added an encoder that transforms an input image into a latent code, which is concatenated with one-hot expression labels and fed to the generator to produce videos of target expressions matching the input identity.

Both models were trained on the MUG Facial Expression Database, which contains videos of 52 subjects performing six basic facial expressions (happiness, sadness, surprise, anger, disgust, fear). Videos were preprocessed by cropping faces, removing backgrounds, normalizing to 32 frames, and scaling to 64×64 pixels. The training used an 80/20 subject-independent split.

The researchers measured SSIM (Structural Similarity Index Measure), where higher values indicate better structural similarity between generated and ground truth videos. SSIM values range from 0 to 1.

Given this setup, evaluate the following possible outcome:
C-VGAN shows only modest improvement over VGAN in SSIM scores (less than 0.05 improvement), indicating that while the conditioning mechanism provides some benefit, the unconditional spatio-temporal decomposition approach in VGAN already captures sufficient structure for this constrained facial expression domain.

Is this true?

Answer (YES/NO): NO